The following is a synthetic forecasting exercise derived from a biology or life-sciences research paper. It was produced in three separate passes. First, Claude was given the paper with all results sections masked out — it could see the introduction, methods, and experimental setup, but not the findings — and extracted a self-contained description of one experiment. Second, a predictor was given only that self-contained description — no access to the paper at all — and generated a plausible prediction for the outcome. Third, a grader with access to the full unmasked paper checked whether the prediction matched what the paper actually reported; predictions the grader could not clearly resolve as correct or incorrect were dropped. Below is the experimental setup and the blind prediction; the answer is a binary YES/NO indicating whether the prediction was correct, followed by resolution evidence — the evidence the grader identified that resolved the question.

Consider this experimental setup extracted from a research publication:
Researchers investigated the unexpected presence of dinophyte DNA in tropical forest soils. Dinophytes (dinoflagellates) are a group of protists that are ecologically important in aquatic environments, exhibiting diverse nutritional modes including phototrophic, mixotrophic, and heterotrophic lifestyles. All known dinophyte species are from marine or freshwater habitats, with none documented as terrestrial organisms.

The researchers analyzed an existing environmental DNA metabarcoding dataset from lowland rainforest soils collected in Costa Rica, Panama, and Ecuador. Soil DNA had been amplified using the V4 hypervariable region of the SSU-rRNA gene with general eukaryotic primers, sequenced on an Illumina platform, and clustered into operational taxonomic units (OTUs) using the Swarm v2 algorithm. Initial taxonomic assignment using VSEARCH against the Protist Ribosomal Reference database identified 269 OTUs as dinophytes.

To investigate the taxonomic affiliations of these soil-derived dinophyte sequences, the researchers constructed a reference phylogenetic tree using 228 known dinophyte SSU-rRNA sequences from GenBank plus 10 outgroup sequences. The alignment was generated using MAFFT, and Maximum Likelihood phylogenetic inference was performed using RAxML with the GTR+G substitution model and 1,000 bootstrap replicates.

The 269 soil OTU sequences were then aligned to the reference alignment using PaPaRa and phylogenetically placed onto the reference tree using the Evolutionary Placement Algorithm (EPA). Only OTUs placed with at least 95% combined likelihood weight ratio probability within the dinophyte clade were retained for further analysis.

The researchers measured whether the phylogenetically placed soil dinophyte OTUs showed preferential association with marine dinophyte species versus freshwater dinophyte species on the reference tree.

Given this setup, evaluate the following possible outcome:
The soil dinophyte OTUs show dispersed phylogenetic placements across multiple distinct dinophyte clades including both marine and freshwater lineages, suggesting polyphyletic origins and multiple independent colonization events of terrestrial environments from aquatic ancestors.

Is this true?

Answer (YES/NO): NO